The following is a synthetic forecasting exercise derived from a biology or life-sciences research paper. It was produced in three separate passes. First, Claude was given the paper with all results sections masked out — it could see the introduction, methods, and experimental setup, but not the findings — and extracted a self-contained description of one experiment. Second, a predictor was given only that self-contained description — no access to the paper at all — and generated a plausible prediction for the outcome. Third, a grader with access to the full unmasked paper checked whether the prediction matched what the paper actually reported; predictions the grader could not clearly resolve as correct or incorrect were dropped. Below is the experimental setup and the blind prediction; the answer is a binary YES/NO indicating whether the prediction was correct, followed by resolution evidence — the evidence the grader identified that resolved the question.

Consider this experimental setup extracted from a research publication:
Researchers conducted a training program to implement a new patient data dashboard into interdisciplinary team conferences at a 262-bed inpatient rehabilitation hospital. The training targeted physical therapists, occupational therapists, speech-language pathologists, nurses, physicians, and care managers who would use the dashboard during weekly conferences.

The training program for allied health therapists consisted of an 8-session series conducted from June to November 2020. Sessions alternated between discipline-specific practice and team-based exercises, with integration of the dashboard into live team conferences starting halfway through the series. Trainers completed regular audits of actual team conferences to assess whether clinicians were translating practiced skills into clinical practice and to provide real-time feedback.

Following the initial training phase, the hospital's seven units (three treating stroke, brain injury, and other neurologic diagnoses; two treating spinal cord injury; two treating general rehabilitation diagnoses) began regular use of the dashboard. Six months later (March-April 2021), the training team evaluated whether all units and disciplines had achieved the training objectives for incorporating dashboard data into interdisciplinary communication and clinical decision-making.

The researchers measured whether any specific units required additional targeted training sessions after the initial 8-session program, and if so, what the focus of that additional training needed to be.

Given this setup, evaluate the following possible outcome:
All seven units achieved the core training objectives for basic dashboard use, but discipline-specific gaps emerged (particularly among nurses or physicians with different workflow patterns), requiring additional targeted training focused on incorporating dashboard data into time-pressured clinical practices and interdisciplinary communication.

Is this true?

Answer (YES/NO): NO